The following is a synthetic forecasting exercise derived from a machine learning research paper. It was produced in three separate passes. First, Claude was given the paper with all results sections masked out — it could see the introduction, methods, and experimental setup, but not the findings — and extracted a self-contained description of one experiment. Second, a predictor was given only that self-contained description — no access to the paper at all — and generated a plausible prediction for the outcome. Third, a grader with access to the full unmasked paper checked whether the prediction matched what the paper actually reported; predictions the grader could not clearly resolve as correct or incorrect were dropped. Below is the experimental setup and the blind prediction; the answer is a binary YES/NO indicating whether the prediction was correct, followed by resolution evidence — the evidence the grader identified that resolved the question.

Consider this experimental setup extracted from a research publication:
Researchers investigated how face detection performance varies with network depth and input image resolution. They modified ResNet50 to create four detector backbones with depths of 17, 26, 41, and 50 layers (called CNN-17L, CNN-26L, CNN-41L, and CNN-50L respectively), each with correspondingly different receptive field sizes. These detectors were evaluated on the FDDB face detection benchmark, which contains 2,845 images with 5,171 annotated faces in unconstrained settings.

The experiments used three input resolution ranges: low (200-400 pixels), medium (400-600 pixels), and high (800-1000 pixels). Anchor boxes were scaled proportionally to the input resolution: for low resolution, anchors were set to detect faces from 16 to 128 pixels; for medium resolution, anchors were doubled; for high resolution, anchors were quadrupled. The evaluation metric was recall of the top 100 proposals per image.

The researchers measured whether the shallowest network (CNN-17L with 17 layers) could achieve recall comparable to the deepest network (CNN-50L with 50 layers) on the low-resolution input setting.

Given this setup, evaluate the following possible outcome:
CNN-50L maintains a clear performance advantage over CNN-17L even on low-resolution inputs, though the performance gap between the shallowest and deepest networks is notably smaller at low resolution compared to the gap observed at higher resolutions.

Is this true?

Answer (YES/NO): NO